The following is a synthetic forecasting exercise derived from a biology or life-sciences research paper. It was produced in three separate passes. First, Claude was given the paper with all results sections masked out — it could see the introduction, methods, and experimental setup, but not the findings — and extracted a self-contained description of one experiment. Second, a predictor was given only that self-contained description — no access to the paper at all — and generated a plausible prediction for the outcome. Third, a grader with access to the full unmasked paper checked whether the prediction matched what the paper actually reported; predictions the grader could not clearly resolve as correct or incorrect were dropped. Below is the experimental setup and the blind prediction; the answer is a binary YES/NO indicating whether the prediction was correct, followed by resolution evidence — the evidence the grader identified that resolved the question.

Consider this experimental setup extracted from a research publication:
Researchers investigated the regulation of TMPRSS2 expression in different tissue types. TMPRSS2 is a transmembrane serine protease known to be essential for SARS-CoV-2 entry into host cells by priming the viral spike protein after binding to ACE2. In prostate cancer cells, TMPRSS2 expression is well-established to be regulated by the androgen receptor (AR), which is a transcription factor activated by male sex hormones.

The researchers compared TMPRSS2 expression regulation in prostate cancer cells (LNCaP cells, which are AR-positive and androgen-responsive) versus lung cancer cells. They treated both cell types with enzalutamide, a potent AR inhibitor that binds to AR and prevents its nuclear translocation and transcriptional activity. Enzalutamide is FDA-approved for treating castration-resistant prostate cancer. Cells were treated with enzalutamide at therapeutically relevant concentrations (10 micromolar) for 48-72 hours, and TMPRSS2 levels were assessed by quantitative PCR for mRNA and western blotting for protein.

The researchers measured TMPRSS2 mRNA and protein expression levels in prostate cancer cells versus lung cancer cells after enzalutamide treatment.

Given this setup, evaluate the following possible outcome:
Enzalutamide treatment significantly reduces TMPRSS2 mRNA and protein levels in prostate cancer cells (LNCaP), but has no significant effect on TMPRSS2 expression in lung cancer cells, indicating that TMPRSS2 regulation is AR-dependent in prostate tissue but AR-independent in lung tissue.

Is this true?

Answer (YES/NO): YES